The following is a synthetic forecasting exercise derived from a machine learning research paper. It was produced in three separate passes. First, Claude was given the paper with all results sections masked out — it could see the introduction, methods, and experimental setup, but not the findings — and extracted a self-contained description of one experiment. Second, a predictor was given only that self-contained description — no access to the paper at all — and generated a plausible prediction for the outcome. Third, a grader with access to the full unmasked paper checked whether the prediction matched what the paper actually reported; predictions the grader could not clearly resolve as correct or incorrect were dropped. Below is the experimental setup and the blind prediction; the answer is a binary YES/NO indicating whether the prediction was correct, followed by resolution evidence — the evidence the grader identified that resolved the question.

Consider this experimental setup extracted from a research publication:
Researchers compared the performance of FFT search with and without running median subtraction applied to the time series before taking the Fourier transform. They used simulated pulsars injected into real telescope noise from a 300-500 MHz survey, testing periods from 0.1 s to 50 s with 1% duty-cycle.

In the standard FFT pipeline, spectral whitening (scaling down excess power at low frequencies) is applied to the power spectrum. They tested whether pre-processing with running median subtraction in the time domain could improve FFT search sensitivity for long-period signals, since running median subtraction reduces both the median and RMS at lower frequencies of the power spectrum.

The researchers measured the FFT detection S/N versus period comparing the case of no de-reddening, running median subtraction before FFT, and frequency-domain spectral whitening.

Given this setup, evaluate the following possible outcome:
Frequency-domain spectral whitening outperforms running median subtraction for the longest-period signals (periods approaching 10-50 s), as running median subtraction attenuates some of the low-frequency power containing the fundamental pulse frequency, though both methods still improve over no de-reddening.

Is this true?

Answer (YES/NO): NO